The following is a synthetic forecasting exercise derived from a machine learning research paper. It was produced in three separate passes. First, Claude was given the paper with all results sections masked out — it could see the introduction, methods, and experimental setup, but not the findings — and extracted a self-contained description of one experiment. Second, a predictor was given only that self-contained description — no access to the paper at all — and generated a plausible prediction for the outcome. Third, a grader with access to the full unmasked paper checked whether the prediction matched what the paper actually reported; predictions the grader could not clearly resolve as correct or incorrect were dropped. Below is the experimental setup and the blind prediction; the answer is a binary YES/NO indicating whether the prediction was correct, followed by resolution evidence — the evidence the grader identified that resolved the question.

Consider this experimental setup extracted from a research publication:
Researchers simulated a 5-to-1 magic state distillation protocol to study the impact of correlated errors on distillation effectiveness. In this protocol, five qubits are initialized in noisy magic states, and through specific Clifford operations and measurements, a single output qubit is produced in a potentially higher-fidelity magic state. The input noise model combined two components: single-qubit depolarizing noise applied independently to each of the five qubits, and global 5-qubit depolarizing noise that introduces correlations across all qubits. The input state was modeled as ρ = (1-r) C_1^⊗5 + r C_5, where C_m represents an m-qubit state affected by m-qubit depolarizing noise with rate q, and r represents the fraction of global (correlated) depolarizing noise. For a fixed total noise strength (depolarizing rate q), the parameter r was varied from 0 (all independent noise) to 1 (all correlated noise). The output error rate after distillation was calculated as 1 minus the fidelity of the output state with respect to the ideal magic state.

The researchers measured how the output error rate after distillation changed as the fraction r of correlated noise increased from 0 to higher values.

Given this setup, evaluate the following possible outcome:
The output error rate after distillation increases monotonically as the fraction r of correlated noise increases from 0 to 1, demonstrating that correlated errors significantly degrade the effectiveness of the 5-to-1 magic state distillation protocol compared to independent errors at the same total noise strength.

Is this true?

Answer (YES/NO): YES